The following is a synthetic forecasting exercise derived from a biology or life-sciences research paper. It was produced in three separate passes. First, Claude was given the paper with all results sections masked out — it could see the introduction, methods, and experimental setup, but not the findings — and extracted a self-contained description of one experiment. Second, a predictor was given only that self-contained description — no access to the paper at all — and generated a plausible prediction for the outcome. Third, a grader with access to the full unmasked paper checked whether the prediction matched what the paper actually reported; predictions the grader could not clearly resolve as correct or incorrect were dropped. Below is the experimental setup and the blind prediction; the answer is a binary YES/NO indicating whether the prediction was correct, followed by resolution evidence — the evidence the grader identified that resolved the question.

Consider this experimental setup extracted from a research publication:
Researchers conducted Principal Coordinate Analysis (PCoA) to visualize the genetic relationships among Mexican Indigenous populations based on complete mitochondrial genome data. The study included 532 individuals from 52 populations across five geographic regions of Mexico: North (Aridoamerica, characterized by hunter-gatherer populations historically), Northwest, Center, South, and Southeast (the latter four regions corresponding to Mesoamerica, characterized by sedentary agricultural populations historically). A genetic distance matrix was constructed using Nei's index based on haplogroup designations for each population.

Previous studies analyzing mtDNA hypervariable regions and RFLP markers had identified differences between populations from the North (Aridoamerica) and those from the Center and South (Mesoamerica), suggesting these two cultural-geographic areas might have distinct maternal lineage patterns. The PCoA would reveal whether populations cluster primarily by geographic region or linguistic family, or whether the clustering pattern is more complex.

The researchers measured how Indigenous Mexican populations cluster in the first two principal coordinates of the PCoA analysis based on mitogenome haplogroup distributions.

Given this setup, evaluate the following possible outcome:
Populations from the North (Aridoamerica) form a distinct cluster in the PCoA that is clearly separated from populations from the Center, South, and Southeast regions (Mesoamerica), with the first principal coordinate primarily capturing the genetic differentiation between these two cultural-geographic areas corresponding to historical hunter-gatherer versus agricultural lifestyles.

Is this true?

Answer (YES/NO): NO